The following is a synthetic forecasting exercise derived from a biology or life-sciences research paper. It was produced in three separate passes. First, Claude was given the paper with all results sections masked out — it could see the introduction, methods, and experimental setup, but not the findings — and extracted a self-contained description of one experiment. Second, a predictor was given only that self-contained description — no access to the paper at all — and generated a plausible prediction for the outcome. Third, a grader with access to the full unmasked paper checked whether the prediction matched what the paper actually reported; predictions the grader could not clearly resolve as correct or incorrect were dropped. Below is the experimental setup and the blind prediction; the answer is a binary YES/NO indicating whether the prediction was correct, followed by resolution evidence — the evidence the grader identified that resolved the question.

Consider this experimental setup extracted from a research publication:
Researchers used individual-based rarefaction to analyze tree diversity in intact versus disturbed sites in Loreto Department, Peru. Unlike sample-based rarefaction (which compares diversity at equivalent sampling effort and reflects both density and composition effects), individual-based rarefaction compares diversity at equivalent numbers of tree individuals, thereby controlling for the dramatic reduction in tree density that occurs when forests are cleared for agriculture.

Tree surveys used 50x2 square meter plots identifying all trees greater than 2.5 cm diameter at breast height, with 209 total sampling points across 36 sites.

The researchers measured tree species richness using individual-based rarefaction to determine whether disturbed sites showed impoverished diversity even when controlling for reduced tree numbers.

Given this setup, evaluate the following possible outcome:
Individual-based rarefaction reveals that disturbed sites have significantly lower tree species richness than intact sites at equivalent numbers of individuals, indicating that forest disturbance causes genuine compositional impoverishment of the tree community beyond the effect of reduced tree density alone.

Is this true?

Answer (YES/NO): YES